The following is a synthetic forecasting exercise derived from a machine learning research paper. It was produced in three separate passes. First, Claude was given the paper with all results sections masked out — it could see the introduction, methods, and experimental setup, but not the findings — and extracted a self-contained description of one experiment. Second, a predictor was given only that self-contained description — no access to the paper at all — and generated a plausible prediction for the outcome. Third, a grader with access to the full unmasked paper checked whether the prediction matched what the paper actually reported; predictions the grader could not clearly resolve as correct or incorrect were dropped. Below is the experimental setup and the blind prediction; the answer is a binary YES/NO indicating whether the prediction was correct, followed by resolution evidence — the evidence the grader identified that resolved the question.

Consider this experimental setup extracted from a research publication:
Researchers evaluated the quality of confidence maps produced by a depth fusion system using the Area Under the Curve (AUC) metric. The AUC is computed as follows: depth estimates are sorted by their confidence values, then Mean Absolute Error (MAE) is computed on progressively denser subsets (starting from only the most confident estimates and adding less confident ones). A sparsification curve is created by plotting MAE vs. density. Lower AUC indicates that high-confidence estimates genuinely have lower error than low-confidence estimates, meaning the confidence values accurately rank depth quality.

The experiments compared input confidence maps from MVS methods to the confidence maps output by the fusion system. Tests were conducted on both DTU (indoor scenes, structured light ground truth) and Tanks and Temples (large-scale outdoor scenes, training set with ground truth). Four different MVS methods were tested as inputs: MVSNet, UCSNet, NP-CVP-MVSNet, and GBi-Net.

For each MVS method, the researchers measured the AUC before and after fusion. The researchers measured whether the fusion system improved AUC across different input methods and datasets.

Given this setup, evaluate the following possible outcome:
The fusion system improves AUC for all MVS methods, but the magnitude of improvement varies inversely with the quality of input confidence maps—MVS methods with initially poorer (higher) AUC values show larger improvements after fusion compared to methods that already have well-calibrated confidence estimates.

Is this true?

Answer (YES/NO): NO